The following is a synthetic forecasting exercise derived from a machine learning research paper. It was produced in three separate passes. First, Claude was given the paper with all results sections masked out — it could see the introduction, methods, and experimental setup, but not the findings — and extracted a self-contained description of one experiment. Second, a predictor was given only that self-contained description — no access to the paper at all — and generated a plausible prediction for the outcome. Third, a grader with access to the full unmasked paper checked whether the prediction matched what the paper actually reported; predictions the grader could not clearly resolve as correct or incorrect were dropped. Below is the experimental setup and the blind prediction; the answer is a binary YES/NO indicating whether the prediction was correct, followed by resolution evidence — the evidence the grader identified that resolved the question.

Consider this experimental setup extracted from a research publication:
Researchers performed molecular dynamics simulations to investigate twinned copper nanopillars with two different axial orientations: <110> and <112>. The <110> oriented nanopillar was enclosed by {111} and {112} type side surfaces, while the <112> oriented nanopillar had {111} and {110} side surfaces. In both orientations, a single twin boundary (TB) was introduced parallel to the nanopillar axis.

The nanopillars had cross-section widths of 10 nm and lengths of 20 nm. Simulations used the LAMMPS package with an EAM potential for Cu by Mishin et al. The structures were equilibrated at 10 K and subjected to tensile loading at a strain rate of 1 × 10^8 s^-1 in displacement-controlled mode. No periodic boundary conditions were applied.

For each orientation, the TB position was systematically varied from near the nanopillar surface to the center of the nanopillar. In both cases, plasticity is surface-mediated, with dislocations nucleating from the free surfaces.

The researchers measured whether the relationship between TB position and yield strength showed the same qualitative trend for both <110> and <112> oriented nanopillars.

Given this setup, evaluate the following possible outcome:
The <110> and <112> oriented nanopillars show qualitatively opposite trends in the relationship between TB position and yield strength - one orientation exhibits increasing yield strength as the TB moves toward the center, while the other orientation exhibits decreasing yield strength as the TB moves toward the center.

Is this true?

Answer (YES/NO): NO